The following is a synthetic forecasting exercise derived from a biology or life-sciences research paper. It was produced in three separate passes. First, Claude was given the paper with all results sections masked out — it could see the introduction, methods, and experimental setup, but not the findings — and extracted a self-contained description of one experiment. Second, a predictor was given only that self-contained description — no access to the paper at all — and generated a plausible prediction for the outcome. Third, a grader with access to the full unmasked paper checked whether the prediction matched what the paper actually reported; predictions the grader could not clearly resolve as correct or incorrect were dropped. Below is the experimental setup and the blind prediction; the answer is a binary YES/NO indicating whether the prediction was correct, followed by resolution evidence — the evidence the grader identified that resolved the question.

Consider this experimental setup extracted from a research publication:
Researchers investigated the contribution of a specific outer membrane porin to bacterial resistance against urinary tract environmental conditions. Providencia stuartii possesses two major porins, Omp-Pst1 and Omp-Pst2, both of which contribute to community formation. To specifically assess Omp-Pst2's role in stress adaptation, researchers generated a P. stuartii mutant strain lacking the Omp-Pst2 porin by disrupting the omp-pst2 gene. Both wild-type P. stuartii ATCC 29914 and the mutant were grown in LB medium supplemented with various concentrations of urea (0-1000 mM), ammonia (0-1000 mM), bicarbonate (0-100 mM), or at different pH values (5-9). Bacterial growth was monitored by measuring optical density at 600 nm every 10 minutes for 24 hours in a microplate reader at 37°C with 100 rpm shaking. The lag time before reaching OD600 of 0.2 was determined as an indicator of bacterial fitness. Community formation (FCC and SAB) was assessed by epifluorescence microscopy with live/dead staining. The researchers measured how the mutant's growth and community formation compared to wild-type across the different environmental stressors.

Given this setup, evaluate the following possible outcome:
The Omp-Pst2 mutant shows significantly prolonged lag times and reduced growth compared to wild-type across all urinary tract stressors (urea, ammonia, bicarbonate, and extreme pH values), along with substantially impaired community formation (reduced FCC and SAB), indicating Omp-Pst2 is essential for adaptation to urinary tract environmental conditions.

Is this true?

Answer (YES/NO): NO